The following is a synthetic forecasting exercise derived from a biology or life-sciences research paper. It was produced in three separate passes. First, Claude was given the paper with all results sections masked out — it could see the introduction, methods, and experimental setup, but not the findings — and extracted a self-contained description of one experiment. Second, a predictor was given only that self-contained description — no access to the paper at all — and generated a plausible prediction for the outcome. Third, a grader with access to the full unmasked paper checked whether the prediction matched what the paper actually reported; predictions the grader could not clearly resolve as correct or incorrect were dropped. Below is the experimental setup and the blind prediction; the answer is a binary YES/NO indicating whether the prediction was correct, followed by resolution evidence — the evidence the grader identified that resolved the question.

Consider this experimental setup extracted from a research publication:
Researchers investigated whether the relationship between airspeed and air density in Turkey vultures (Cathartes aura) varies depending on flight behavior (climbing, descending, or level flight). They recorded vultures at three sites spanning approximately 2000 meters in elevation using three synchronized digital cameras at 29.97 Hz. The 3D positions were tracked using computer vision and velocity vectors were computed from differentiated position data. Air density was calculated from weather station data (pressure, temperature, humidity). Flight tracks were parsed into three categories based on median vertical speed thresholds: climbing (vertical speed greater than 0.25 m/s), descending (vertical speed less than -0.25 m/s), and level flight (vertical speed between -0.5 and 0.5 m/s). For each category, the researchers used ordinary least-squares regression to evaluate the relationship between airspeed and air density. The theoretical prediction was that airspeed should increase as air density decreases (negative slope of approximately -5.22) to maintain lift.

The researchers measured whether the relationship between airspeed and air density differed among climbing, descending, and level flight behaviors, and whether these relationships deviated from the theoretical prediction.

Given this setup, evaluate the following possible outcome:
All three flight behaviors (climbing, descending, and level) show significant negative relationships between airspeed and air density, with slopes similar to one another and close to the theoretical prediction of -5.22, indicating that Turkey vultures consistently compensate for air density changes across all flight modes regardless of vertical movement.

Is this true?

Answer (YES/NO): NO